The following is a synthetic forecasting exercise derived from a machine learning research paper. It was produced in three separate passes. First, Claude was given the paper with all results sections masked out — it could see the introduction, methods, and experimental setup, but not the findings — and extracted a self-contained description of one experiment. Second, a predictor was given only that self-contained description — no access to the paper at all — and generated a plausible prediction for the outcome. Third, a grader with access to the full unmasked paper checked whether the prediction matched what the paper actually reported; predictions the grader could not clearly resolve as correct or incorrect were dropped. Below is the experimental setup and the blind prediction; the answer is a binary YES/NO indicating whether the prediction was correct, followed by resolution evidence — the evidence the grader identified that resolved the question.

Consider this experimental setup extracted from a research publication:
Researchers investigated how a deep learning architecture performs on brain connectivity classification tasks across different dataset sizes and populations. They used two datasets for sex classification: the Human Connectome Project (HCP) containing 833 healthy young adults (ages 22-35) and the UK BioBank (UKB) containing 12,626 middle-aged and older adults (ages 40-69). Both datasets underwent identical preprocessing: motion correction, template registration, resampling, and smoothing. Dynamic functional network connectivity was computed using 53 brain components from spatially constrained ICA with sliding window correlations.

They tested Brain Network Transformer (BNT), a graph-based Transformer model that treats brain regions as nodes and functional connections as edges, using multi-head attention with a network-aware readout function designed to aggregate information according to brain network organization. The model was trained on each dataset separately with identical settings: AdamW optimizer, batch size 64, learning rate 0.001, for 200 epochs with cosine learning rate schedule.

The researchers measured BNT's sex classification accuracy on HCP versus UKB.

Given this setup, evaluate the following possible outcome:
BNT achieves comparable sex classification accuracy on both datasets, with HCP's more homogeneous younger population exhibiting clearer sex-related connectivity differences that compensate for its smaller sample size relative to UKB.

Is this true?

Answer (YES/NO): NO